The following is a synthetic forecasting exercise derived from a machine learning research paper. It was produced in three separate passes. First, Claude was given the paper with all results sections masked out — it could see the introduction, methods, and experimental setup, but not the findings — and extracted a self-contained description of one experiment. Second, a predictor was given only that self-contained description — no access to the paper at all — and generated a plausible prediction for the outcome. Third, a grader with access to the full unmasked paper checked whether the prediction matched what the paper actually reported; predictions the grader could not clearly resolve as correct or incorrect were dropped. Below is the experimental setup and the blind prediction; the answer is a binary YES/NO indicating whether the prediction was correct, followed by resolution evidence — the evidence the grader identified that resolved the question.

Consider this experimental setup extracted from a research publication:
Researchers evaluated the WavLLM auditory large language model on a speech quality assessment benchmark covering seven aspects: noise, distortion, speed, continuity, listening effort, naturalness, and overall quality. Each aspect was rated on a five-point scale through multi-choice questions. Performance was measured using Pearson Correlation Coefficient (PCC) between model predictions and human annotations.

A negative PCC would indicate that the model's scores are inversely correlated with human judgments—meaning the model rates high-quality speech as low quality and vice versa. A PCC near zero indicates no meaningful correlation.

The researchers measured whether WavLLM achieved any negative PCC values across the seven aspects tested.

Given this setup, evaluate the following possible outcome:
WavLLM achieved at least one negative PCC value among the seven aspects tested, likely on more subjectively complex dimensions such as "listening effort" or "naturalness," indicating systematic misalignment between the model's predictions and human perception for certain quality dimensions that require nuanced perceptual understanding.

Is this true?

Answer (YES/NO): YES